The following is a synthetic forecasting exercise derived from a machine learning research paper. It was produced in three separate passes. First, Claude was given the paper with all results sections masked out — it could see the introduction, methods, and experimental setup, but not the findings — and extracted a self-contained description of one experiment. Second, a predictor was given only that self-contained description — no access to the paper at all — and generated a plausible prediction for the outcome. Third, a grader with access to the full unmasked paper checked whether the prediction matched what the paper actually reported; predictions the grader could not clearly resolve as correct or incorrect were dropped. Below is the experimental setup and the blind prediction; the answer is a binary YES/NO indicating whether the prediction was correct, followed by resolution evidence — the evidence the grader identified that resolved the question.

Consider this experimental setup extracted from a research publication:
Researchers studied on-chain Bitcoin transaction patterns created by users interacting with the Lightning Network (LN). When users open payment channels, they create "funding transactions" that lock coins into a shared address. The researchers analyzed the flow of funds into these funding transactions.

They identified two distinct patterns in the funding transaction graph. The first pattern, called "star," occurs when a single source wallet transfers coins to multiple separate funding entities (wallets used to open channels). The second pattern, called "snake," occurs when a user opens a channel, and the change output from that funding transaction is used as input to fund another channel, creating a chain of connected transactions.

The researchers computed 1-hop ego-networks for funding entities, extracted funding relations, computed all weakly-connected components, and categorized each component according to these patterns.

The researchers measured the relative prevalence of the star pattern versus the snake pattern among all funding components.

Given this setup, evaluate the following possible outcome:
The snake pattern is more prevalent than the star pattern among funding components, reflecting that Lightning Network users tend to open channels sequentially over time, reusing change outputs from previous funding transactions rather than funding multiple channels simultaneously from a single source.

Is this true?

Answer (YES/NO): YES